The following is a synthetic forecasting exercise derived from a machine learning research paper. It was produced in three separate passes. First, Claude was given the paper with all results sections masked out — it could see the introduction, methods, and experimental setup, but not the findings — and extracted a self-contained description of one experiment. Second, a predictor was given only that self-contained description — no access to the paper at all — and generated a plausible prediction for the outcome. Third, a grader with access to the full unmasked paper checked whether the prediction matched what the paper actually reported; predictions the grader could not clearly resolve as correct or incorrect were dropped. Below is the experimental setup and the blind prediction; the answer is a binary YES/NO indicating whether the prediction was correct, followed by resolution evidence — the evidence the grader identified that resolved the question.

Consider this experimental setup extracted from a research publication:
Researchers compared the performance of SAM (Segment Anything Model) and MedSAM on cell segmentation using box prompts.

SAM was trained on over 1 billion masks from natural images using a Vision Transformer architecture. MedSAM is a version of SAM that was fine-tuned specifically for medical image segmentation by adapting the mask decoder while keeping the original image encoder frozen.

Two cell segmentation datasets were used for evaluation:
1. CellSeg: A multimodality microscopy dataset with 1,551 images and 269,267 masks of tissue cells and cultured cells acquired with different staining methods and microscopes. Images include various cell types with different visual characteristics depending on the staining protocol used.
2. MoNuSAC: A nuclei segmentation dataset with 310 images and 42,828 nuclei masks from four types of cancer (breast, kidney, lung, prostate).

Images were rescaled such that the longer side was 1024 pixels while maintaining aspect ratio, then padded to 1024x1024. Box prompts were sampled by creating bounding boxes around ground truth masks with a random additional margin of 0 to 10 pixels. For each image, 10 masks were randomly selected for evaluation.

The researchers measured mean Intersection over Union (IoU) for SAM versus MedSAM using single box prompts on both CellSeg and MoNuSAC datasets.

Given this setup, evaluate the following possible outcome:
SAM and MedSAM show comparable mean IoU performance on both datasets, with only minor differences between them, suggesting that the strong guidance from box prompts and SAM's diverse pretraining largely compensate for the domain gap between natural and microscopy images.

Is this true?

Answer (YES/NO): NO